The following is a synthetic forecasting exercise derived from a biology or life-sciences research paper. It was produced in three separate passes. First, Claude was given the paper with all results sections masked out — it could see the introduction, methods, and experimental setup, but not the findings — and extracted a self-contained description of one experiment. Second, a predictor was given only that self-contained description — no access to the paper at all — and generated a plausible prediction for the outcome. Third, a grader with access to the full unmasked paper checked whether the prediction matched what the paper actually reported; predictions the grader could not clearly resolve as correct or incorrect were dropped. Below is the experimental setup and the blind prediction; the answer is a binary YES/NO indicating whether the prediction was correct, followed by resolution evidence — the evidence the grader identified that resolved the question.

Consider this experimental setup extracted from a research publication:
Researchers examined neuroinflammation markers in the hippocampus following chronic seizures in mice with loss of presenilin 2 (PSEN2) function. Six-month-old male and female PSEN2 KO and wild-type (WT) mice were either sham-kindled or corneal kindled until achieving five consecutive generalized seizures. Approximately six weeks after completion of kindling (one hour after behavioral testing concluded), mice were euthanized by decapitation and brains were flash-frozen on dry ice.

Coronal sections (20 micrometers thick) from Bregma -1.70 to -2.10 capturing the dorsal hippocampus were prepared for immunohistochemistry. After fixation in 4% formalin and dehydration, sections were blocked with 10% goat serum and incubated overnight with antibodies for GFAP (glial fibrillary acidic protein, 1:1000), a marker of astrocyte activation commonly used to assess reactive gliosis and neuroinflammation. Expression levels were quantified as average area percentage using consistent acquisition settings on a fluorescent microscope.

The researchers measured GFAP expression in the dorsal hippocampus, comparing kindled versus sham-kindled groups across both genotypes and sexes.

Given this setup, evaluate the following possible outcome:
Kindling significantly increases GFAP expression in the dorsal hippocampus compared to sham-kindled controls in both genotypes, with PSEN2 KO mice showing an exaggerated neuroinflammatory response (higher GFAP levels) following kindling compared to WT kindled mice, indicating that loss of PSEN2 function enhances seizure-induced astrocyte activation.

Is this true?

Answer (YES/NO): NO